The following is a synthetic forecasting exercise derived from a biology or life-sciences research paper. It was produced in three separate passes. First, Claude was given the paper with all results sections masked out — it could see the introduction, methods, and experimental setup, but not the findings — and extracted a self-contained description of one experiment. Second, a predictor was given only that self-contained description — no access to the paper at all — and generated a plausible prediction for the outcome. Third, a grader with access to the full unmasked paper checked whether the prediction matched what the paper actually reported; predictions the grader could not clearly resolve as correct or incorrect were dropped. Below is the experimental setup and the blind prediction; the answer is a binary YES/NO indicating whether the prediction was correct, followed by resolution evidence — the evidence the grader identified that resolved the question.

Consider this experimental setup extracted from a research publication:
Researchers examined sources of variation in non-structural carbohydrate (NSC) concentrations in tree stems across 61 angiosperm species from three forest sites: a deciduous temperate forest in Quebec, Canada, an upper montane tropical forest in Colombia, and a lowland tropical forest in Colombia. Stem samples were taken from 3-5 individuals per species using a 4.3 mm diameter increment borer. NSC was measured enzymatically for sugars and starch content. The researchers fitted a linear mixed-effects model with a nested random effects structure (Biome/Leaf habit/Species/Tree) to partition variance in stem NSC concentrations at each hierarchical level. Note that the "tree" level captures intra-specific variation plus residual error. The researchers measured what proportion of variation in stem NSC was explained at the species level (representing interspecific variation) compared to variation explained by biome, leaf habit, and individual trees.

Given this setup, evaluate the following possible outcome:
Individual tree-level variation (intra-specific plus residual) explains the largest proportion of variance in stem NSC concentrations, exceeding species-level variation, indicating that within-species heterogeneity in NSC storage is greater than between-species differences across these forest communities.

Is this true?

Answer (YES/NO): NO